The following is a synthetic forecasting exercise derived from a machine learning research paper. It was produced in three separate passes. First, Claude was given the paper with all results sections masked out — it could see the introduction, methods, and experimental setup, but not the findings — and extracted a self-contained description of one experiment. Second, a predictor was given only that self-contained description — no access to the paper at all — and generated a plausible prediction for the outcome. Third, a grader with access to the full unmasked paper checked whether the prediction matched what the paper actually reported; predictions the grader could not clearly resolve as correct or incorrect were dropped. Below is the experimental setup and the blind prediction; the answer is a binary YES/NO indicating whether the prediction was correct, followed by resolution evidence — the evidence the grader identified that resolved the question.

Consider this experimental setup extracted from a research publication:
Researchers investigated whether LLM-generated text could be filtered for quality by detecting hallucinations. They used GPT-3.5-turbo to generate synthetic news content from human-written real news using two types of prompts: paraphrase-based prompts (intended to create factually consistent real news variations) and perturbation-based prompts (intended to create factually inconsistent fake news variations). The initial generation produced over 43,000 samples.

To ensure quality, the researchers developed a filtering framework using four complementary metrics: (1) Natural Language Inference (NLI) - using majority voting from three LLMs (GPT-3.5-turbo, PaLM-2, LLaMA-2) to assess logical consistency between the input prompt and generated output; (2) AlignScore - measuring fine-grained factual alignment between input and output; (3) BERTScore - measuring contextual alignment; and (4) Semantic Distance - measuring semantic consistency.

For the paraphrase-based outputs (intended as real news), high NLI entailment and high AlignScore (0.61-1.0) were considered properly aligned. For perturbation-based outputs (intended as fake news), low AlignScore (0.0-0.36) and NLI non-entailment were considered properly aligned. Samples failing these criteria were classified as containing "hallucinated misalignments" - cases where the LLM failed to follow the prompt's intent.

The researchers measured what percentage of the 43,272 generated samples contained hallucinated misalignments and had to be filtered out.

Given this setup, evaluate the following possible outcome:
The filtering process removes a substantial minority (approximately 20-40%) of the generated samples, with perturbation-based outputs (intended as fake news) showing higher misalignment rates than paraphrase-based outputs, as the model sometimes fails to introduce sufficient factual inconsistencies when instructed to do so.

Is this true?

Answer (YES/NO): NO